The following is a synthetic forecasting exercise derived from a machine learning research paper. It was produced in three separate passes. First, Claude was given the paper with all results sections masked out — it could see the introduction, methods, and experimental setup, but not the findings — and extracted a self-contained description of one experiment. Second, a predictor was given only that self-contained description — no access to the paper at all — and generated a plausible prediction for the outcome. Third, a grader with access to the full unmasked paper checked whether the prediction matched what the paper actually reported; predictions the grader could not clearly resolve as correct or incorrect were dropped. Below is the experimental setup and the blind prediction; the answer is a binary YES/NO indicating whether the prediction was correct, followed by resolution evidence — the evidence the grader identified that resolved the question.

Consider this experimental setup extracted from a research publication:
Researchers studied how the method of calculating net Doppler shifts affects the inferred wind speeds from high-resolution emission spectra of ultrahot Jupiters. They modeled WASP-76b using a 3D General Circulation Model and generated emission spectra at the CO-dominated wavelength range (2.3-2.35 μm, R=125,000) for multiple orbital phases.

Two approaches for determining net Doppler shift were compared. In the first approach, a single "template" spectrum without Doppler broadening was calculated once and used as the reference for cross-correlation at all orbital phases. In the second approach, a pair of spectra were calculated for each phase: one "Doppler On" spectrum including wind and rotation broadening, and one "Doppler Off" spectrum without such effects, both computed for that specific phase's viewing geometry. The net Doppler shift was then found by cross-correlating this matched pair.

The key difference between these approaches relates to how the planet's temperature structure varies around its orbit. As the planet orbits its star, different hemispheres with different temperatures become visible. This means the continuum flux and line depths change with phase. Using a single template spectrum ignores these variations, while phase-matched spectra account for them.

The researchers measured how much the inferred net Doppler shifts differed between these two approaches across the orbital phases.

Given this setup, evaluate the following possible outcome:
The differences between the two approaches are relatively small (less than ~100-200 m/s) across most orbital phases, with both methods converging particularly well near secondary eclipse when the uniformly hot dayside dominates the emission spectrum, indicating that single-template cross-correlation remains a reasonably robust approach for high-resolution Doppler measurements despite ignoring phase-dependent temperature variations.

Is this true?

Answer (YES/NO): NO